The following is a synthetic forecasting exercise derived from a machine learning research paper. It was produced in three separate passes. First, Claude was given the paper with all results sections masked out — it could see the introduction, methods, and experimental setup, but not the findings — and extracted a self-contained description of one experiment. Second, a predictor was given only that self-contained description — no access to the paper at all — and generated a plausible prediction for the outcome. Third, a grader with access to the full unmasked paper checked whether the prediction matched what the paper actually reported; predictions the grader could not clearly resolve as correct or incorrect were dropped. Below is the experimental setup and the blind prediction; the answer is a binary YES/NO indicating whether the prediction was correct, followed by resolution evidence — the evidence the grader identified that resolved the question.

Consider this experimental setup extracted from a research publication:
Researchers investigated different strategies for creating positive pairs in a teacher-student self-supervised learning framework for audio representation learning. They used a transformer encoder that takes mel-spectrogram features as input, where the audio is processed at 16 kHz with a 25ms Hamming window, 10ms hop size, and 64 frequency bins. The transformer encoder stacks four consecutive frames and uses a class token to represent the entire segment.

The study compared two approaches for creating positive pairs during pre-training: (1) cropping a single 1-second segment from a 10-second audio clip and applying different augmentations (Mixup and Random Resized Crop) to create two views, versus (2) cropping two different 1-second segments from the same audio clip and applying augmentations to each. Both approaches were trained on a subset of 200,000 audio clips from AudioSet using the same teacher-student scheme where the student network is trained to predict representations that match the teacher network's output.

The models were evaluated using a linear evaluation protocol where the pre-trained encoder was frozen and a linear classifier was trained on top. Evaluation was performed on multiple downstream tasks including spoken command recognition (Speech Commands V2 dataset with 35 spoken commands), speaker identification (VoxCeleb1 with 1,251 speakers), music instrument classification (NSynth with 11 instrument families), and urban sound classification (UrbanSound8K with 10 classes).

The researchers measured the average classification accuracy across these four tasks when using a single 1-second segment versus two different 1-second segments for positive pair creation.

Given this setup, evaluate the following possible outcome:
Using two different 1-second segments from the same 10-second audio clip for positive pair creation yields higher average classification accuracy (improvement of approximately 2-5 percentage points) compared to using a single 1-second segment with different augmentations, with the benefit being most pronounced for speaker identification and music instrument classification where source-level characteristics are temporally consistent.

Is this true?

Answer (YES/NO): NO